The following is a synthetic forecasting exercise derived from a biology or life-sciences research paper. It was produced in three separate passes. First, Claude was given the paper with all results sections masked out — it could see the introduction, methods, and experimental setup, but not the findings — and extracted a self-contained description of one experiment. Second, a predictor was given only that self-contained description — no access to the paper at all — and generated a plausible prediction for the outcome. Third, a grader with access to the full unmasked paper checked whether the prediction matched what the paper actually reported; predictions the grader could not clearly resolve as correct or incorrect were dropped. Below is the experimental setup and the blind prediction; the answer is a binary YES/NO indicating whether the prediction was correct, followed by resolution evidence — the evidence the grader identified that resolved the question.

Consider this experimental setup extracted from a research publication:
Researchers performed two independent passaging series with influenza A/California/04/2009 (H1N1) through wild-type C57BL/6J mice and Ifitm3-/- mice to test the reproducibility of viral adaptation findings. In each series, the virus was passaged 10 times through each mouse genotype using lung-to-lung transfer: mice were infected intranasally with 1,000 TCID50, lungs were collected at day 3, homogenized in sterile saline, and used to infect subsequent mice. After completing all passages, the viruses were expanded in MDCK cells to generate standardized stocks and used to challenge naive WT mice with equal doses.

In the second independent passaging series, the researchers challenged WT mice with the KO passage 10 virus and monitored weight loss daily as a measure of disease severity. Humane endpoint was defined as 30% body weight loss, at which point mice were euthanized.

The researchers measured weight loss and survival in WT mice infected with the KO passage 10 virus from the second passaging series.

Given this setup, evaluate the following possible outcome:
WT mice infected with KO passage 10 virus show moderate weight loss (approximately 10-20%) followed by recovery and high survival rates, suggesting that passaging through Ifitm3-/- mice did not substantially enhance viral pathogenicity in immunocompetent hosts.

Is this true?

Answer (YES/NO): NO